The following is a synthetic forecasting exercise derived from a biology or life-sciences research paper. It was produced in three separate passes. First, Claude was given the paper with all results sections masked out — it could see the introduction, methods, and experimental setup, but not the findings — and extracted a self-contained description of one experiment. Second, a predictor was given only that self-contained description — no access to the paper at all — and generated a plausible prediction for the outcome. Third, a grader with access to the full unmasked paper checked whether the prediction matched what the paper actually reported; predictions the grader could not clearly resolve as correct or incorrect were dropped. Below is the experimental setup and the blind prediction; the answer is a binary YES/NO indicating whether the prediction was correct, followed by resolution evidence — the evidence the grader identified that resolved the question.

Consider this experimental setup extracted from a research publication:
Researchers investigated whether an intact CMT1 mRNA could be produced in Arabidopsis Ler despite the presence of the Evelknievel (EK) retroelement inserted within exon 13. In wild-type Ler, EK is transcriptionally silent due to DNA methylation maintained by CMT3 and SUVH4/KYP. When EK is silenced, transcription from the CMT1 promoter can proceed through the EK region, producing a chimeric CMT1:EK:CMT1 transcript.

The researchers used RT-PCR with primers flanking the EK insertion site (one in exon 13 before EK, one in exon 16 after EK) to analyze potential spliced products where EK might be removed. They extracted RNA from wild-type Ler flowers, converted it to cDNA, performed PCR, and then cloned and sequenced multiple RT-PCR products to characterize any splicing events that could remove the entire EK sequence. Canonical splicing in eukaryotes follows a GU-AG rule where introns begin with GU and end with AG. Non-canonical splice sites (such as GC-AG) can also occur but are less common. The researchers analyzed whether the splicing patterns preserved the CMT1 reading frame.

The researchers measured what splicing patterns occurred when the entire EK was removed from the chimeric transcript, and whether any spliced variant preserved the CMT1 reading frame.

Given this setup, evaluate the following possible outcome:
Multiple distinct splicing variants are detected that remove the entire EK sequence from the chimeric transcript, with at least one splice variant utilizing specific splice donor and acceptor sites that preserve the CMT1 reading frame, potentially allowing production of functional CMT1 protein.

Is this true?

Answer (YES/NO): YES